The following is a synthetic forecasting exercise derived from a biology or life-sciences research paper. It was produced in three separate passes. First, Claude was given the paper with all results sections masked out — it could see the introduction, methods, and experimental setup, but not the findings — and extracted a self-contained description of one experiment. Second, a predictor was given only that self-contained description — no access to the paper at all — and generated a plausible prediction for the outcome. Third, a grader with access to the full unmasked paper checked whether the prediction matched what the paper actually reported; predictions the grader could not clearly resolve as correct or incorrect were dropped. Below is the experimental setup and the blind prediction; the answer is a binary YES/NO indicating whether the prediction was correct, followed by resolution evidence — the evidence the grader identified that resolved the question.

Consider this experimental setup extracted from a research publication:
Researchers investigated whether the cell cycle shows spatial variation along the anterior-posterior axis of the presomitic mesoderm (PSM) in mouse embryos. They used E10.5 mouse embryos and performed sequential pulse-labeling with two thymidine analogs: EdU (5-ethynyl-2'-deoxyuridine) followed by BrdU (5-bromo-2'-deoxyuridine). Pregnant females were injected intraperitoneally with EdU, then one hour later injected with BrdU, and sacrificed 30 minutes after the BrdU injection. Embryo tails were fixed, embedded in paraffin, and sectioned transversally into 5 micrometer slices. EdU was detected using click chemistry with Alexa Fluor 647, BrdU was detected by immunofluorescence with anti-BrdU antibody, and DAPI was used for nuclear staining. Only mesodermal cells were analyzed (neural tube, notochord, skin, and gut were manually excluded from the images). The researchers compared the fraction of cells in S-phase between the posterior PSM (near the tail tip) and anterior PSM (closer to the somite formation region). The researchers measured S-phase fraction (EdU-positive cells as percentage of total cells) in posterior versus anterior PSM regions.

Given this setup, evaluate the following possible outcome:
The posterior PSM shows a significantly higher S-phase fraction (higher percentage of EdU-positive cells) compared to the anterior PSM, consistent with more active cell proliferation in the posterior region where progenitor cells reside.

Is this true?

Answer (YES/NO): NO